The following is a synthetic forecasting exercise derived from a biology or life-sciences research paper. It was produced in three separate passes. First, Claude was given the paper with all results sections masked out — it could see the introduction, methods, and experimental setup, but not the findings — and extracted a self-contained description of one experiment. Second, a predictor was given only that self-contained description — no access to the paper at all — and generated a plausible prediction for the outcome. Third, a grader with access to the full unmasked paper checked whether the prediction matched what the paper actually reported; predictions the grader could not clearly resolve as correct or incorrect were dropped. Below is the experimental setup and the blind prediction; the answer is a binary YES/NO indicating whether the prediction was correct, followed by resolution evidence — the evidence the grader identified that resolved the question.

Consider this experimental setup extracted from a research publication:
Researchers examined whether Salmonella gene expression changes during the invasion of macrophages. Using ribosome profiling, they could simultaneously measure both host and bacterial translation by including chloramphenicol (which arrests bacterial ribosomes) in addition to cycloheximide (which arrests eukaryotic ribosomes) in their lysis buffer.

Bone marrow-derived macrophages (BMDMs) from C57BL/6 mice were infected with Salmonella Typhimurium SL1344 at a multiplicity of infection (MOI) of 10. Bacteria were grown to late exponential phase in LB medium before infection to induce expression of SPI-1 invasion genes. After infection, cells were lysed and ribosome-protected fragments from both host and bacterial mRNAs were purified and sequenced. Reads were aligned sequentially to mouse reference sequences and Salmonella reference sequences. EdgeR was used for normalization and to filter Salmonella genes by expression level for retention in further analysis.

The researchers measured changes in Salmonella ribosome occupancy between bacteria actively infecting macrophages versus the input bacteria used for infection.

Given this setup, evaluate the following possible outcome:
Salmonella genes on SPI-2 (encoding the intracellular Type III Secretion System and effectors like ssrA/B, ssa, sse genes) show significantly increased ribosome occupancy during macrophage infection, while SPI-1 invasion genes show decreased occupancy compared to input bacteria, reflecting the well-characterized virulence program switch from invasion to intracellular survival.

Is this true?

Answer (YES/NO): NO